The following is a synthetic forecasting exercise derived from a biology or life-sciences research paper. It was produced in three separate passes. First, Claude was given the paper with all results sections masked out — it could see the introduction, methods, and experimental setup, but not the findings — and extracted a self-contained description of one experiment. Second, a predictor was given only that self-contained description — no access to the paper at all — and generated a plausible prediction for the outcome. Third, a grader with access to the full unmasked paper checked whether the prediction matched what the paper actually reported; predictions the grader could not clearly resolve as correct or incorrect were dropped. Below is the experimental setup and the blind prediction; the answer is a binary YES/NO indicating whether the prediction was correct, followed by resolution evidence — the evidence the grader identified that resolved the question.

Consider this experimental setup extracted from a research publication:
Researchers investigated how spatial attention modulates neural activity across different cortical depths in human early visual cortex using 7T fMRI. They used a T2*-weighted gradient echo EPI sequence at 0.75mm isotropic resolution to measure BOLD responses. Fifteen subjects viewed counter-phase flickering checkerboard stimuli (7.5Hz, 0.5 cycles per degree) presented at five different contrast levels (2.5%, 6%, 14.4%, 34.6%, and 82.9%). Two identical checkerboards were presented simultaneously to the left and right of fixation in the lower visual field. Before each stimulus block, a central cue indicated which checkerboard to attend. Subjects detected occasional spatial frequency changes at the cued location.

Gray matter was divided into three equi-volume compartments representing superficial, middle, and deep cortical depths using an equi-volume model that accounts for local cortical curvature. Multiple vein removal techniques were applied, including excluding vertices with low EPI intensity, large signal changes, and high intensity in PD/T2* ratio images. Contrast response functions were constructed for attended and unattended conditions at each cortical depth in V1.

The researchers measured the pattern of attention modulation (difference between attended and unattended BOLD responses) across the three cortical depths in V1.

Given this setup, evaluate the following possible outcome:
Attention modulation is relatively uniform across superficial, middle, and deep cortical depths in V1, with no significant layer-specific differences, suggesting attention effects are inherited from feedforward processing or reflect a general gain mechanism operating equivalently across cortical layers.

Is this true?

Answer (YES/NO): NO